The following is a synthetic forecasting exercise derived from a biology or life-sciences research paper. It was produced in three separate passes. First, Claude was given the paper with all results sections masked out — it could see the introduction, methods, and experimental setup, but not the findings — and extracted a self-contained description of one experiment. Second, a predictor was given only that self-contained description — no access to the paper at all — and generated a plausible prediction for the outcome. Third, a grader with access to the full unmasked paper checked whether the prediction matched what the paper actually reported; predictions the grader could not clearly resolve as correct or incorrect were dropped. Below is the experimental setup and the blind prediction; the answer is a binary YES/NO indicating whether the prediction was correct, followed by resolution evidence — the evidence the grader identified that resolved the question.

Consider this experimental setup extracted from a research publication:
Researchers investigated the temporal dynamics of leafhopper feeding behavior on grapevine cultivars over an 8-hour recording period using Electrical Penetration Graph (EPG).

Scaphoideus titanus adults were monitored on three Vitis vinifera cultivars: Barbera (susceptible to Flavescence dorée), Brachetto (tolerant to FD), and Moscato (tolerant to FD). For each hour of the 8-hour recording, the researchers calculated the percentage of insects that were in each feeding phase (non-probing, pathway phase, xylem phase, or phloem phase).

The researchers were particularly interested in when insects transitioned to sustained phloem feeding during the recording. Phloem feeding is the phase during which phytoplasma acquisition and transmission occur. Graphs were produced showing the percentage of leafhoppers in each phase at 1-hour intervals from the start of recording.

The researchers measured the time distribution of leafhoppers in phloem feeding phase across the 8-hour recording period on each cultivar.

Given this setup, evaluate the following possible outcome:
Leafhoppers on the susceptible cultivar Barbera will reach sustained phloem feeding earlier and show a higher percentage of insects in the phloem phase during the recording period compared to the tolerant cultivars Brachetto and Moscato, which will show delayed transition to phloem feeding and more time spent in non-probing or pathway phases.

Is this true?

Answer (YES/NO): YES